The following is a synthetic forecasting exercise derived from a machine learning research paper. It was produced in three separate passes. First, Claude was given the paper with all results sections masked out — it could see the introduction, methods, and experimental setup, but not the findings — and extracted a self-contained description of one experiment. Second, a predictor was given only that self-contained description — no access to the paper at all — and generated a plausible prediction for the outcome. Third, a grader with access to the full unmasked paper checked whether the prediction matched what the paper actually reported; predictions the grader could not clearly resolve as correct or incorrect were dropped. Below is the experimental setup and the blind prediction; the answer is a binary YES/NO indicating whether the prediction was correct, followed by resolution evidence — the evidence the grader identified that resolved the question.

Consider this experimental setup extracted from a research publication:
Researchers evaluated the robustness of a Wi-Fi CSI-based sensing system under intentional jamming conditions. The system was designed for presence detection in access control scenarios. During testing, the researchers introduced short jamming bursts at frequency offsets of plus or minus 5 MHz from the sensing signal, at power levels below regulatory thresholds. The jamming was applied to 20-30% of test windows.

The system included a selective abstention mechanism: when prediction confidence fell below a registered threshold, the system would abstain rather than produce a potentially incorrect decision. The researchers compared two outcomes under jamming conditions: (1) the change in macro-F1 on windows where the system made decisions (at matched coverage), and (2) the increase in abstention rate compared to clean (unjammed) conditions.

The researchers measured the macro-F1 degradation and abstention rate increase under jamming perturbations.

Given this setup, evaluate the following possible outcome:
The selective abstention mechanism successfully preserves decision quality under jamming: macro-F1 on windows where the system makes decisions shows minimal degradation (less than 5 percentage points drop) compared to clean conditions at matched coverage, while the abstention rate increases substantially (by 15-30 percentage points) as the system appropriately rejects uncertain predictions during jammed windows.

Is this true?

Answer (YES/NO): NO